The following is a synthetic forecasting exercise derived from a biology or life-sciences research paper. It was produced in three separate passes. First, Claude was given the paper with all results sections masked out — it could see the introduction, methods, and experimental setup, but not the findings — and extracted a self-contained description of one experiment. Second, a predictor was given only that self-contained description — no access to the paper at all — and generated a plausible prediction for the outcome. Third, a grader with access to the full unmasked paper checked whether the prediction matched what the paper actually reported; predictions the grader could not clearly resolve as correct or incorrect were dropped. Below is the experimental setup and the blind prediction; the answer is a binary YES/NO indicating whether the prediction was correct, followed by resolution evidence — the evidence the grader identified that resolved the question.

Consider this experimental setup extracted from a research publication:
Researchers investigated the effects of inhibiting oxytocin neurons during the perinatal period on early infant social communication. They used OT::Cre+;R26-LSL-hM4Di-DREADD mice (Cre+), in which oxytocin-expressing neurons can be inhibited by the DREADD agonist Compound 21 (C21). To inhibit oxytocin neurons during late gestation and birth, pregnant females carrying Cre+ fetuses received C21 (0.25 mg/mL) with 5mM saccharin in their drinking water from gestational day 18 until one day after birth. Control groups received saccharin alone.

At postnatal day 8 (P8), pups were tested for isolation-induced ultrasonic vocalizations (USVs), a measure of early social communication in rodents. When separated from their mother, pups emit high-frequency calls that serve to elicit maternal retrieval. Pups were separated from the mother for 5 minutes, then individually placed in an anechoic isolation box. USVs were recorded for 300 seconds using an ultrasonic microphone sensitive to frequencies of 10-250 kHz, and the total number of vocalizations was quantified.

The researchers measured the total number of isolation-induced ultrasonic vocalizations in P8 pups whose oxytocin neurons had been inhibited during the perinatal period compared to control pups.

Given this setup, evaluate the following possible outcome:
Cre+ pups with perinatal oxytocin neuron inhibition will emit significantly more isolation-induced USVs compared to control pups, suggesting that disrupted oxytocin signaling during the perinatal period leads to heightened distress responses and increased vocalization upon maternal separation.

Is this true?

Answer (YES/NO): NO